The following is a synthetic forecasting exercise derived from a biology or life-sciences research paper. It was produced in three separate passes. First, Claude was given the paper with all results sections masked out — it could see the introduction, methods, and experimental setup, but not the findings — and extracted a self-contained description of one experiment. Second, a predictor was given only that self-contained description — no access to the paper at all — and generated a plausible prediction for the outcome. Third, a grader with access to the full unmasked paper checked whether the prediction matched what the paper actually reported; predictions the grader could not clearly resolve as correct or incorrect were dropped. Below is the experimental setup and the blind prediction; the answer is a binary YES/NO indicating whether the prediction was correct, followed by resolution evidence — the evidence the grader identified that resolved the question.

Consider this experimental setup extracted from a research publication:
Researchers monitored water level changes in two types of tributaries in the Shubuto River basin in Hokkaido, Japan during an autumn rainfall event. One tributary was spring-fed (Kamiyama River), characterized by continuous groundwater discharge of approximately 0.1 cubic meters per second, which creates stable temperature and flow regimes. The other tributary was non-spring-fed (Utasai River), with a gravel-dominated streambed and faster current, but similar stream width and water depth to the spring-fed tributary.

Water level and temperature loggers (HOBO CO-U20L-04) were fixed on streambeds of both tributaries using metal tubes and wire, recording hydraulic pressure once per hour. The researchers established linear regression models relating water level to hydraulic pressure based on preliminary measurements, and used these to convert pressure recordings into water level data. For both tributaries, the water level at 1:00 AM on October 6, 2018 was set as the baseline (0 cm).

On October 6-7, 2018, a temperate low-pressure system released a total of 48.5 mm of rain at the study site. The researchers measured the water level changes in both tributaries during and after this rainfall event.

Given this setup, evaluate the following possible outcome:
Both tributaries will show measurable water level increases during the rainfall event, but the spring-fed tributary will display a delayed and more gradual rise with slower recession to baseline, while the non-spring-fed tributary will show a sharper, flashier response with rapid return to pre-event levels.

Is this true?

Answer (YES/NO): NO